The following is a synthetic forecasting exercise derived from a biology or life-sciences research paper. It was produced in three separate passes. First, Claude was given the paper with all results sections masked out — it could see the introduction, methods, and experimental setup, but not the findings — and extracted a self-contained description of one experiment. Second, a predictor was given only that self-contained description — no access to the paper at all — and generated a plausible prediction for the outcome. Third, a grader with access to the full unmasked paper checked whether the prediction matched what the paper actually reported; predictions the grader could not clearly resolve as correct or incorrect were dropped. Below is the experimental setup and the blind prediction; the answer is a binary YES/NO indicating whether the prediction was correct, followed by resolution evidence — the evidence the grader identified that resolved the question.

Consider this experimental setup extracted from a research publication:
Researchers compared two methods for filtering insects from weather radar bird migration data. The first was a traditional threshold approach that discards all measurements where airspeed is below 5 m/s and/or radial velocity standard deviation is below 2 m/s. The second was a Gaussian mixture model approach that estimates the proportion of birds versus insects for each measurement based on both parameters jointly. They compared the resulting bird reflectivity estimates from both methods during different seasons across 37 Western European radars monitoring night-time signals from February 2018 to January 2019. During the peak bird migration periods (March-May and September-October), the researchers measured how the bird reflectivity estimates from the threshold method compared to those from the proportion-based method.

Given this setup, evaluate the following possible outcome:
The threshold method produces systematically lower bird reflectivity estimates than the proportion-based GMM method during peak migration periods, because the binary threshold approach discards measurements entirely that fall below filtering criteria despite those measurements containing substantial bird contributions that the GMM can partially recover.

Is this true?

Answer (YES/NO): NO